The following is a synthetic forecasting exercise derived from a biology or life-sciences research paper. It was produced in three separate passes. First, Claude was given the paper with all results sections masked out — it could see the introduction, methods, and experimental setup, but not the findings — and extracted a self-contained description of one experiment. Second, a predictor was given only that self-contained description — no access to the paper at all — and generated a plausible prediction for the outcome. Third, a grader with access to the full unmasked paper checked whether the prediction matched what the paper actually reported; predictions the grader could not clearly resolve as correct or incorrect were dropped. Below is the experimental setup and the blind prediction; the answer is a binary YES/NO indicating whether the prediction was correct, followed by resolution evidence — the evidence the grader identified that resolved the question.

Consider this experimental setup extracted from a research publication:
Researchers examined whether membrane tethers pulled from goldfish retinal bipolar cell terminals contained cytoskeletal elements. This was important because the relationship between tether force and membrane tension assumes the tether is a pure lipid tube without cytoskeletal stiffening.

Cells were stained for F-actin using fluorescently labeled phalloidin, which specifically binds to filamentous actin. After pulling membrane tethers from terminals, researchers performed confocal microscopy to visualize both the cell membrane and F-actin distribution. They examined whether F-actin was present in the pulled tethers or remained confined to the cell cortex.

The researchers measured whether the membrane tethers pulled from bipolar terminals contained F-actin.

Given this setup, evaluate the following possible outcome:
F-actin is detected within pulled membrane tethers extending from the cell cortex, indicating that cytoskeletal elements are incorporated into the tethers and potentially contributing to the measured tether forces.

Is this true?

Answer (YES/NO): NO